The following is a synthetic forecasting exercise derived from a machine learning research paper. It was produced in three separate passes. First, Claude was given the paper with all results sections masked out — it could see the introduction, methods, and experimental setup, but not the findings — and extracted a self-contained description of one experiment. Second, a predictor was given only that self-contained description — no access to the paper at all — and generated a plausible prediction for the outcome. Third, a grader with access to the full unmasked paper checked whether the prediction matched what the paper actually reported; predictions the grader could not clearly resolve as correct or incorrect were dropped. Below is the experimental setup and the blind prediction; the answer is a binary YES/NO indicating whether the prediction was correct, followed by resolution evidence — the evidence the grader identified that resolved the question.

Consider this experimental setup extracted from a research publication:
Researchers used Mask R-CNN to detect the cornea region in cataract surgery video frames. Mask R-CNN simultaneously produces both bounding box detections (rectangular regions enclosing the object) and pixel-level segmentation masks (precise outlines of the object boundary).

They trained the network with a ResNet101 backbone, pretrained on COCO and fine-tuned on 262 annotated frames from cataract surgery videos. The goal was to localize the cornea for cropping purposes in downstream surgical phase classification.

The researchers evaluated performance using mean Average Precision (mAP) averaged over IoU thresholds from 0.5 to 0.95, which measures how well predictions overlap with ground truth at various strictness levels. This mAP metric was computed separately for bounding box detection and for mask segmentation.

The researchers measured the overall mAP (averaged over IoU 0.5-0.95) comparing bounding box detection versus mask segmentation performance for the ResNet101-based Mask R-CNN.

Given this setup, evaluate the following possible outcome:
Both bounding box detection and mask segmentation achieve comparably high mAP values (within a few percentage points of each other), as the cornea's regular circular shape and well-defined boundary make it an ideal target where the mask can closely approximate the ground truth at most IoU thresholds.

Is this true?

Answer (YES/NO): NO